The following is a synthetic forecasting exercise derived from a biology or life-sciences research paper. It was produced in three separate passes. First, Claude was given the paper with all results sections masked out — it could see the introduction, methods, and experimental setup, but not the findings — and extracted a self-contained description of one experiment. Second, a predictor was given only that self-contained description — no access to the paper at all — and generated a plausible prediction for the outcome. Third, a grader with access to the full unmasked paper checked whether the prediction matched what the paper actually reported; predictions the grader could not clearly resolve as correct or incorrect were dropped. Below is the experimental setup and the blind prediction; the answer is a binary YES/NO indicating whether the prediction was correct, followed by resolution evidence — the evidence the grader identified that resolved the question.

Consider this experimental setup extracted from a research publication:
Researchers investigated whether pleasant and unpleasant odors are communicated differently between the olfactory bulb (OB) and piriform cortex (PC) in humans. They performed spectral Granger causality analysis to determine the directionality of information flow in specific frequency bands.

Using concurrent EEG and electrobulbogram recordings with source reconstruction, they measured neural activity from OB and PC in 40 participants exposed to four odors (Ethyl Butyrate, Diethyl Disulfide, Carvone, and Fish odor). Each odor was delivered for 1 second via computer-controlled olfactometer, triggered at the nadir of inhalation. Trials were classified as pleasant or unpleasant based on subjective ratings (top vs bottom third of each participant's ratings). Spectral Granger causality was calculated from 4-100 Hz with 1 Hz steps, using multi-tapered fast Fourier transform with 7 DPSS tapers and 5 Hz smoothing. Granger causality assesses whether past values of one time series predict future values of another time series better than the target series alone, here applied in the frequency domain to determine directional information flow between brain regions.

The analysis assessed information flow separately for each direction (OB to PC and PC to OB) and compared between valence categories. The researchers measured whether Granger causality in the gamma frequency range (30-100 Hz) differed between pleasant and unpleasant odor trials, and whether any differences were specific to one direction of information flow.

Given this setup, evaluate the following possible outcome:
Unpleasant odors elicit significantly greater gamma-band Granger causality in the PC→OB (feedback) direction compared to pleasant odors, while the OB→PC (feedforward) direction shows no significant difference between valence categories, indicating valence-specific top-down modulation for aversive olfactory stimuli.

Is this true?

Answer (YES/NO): NO